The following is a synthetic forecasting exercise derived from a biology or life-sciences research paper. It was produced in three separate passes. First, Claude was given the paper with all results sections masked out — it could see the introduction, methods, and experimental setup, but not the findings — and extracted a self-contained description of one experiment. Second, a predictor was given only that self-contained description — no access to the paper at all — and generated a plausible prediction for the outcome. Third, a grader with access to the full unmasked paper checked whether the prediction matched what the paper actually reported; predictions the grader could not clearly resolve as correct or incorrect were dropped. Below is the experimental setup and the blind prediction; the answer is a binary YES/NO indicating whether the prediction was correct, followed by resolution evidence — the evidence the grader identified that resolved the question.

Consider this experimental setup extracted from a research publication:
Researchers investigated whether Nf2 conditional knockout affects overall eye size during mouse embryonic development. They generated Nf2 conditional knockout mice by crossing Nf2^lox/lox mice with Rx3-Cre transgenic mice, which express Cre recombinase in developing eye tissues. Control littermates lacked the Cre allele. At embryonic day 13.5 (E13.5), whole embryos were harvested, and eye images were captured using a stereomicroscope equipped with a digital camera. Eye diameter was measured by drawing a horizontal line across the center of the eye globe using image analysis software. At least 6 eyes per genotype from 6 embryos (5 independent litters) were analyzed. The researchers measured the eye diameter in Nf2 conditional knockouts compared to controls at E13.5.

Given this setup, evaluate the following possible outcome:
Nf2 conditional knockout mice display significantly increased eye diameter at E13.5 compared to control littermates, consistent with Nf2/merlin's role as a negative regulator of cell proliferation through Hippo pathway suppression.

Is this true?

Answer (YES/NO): NO